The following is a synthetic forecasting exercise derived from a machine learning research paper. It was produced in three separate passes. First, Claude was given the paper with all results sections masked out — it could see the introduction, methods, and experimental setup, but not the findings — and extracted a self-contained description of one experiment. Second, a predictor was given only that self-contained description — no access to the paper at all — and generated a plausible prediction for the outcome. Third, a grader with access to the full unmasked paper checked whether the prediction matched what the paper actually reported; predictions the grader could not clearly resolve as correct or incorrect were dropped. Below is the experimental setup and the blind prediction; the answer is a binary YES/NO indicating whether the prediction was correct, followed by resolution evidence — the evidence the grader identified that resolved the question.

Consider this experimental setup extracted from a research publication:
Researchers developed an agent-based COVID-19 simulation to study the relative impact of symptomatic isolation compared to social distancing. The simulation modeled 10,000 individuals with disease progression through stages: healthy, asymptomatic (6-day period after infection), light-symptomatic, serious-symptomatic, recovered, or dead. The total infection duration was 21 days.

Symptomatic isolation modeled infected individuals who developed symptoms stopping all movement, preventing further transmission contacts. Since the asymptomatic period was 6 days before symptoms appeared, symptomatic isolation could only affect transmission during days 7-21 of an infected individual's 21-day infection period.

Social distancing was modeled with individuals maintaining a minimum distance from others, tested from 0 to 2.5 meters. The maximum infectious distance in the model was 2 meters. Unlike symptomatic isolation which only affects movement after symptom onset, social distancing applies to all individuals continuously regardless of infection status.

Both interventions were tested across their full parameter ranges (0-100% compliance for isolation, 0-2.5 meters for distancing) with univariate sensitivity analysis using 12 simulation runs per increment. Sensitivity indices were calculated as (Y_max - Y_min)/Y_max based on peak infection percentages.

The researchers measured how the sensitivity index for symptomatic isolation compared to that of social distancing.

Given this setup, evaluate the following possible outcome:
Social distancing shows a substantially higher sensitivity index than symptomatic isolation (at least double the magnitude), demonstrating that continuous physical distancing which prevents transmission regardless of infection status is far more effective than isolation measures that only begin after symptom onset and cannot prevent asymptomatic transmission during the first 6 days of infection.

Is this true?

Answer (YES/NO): YES